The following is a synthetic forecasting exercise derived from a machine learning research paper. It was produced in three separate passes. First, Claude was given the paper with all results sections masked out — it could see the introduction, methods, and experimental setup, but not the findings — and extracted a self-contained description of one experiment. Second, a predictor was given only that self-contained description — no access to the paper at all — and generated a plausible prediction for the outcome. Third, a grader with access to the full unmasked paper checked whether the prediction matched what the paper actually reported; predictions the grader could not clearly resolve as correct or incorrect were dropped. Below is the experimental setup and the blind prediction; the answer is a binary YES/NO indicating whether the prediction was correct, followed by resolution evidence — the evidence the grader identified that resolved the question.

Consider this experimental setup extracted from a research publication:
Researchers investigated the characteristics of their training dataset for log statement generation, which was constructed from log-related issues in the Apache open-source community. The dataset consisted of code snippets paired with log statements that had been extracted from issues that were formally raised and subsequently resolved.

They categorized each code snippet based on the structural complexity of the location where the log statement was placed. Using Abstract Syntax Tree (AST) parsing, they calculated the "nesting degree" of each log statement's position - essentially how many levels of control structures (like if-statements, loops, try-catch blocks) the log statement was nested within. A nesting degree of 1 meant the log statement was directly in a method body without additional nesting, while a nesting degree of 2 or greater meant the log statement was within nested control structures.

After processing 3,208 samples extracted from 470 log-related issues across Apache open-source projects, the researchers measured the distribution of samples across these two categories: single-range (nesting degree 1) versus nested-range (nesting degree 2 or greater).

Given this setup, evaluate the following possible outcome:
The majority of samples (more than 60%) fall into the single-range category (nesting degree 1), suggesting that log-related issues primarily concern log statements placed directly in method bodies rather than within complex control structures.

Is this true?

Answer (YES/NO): NO